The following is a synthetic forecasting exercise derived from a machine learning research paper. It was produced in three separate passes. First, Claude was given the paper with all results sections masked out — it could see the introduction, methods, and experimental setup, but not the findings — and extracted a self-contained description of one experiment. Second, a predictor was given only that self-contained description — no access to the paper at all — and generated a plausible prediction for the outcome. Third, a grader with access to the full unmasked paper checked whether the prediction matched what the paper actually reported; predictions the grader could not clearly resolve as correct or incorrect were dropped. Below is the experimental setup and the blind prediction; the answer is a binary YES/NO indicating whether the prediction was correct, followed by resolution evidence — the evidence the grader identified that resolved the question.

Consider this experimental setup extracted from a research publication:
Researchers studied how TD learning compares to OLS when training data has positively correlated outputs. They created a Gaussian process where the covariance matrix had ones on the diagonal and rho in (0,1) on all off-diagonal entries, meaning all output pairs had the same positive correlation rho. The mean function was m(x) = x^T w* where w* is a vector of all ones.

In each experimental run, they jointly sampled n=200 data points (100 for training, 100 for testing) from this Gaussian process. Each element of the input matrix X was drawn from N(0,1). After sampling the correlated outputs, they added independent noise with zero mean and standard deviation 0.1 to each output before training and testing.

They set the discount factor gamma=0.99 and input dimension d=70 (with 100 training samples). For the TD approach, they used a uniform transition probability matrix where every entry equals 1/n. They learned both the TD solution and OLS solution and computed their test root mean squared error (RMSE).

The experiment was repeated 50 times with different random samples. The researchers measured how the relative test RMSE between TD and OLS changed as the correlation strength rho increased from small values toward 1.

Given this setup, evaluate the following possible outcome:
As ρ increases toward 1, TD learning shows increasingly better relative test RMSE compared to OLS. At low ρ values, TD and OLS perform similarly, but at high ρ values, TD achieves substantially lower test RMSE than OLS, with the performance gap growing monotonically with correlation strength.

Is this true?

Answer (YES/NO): YES